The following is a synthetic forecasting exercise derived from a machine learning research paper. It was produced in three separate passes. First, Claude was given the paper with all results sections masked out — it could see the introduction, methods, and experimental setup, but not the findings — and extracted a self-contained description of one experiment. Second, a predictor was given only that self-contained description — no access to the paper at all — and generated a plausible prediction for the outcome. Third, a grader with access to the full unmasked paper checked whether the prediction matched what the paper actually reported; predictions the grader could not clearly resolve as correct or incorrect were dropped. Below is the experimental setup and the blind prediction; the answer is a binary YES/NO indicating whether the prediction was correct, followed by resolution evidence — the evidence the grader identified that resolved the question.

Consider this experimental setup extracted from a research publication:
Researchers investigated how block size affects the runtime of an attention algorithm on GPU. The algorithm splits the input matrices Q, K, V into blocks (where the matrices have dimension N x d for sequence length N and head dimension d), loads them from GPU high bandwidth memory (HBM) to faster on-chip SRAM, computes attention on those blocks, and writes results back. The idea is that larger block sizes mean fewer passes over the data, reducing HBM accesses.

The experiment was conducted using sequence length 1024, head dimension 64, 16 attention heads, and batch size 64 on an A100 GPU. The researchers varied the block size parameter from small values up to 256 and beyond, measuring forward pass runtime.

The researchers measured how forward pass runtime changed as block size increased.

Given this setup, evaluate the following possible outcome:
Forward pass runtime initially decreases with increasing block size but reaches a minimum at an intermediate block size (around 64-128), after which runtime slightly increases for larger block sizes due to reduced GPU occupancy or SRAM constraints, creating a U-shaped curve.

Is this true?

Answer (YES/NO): NO